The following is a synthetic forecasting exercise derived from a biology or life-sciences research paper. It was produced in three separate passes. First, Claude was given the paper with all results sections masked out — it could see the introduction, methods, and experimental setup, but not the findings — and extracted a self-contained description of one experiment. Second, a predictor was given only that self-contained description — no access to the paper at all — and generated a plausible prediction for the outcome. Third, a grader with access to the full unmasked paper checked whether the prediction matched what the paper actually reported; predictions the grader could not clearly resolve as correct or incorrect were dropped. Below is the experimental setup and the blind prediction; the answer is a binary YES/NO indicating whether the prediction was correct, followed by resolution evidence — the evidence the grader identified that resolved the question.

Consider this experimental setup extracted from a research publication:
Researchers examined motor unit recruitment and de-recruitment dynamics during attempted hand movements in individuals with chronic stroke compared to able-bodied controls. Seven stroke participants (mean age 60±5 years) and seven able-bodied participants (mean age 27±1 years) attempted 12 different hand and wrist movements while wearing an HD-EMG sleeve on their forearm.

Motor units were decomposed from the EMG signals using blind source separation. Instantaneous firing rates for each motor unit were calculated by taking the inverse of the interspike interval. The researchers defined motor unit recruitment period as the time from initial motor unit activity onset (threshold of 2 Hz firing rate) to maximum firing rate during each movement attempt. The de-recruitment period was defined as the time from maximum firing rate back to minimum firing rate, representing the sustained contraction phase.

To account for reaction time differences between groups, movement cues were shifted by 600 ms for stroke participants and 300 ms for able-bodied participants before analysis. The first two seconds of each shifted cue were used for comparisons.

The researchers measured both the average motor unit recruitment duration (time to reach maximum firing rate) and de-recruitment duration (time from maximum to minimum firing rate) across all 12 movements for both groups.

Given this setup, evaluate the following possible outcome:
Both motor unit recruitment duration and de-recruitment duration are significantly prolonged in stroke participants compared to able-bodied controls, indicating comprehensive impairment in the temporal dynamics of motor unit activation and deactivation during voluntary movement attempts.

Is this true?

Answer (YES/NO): NO